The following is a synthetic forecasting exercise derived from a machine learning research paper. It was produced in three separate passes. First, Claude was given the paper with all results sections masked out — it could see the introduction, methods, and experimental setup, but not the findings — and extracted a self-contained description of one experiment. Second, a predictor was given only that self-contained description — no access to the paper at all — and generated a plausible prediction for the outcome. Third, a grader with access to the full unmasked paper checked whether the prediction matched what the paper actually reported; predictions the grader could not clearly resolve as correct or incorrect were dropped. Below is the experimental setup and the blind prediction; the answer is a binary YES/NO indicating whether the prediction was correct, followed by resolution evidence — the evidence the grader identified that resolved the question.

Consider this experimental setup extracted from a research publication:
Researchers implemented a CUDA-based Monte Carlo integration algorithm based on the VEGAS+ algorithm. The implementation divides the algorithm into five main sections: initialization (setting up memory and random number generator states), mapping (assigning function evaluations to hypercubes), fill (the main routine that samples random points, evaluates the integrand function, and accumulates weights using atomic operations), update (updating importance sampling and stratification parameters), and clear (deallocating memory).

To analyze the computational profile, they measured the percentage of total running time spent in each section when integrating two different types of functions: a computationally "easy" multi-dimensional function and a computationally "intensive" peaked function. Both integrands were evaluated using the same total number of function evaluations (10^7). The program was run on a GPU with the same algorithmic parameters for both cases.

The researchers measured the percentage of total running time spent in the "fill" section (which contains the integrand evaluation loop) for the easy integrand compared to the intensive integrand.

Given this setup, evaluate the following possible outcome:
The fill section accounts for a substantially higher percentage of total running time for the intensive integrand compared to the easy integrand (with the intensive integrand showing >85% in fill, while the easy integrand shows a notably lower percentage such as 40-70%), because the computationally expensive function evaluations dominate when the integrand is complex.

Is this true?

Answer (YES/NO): NO